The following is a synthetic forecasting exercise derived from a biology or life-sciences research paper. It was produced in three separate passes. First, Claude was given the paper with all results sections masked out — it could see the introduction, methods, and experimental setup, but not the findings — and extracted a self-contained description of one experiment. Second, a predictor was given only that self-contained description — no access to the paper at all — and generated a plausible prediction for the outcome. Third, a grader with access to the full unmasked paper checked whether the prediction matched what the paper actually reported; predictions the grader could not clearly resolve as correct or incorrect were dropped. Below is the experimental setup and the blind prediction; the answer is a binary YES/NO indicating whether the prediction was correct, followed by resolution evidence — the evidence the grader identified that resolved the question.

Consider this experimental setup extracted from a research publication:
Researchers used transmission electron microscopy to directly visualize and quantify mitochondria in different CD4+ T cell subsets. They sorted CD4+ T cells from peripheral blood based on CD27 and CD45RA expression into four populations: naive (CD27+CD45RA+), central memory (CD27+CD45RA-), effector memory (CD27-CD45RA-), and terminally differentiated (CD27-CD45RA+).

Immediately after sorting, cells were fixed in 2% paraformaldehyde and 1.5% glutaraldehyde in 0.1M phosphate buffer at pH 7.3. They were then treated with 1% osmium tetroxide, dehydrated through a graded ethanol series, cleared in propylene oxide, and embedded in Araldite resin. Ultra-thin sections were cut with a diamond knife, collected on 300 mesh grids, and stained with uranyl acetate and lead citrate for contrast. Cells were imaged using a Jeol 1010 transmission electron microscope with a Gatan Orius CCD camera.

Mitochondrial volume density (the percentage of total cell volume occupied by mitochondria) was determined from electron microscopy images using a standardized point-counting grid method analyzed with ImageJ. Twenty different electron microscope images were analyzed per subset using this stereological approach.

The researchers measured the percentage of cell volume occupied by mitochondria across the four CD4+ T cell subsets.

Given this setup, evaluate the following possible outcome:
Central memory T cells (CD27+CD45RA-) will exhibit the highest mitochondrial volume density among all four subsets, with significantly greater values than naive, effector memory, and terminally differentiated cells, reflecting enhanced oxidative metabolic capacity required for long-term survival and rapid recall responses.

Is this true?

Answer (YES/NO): NO